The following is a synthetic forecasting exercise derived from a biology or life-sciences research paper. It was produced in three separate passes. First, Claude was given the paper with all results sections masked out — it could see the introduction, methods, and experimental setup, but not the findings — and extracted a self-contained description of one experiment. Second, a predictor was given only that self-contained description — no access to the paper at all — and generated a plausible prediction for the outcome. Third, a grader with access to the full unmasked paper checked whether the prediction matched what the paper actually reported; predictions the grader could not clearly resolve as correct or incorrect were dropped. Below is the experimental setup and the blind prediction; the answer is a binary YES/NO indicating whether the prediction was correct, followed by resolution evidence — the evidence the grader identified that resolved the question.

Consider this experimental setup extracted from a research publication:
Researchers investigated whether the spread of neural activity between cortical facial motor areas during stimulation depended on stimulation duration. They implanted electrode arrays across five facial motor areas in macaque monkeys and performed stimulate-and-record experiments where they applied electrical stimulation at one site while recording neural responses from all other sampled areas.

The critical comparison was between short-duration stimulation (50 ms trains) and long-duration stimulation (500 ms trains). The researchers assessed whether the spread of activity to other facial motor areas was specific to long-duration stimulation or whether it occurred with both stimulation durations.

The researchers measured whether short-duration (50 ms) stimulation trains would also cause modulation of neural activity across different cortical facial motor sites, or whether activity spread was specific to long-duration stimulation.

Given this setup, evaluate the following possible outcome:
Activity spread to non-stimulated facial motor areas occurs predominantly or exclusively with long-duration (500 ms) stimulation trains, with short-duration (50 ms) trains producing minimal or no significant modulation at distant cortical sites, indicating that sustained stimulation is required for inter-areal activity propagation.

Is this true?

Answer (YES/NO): NO